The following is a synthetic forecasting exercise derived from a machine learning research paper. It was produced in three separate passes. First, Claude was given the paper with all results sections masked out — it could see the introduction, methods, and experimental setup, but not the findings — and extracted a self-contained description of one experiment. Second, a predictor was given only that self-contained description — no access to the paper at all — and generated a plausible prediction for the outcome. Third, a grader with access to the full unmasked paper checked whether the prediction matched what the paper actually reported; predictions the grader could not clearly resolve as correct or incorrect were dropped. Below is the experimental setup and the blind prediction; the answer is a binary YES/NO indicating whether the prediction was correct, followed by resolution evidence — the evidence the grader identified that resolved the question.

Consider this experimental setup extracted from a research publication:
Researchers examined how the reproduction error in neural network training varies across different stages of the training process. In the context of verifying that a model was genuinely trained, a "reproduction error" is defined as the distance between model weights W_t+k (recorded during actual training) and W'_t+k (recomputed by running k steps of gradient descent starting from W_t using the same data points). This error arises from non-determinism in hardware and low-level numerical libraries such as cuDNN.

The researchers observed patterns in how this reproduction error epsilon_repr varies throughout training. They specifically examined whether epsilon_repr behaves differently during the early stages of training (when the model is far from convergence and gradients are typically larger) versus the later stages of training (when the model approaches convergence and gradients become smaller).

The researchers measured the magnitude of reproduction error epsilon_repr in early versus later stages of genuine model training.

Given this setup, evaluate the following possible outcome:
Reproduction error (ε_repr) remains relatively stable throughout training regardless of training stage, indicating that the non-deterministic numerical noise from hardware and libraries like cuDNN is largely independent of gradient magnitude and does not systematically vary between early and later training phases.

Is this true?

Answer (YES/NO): NO